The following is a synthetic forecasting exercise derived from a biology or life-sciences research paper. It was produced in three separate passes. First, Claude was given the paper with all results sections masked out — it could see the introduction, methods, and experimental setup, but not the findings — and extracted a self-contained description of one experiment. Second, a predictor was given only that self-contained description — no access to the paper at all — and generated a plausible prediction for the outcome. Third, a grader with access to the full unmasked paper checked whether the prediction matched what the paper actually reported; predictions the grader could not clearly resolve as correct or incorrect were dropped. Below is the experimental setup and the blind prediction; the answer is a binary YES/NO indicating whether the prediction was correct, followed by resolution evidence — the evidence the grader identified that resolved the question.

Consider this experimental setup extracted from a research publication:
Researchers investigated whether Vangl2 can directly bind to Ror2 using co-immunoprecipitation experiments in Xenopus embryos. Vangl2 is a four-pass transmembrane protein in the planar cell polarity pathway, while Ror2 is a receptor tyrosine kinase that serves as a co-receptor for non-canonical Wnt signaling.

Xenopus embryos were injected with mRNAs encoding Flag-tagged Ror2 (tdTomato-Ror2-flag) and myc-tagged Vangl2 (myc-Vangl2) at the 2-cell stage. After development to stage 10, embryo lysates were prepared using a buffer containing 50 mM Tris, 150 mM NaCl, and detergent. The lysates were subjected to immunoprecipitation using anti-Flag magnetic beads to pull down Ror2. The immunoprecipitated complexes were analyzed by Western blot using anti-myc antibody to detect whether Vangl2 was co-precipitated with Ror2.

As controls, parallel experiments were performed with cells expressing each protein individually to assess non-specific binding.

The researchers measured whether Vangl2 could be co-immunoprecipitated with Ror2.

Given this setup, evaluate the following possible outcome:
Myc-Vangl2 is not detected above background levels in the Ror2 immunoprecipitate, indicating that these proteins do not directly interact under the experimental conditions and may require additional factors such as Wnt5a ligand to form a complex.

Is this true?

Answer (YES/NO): NO